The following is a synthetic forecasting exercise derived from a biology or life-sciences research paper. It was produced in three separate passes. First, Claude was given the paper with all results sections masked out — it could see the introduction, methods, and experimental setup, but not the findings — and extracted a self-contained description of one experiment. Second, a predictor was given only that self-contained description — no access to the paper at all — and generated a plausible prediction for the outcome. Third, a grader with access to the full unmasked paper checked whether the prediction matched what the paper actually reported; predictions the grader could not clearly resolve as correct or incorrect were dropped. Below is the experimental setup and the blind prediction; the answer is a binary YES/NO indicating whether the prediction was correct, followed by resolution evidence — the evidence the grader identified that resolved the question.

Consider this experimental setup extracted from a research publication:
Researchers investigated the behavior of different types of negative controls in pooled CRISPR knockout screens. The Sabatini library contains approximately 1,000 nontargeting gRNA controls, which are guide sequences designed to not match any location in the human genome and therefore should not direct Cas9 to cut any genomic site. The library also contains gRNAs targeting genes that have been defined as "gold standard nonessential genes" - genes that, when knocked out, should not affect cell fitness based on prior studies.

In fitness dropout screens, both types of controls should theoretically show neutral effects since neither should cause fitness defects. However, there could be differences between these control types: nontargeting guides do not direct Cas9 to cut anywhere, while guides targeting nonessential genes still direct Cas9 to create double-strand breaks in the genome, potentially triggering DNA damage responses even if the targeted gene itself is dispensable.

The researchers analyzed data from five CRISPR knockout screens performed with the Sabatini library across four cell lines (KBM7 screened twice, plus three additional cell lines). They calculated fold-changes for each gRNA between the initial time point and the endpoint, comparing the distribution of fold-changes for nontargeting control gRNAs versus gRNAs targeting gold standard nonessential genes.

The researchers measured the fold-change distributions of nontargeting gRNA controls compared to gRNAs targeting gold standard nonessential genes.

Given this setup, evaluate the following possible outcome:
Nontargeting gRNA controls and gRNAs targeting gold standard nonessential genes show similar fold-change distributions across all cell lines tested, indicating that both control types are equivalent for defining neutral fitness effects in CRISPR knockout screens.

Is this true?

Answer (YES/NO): NO